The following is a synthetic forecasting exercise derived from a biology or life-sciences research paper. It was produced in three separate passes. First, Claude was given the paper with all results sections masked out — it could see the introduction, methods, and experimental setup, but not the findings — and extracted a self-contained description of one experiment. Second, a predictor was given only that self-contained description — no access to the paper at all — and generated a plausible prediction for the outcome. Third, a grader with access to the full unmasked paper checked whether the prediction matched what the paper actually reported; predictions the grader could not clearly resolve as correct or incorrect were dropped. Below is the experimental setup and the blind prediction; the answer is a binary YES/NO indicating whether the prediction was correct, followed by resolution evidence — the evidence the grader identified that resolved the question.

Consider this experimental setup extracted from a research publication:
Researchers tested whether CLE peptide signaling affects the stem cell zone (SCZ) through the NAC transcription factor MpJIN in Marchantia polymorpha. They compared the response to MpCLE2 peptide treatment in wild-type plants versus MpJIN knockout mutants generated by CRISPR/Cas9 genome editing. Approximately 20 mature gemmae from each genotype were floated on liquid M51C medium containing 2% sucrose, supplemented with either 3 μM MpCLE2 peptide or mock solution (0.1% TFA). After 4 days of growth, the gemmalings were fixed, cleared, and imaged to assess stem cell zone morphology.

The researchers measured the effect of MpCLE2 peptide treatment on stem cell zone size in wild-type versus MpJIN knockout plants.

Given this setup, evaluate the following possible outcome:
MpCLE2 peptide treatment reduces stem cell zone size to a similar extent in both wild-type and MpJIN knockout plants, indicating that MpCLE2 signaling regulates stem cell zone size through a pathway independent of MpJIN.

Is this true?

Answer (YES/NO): NO